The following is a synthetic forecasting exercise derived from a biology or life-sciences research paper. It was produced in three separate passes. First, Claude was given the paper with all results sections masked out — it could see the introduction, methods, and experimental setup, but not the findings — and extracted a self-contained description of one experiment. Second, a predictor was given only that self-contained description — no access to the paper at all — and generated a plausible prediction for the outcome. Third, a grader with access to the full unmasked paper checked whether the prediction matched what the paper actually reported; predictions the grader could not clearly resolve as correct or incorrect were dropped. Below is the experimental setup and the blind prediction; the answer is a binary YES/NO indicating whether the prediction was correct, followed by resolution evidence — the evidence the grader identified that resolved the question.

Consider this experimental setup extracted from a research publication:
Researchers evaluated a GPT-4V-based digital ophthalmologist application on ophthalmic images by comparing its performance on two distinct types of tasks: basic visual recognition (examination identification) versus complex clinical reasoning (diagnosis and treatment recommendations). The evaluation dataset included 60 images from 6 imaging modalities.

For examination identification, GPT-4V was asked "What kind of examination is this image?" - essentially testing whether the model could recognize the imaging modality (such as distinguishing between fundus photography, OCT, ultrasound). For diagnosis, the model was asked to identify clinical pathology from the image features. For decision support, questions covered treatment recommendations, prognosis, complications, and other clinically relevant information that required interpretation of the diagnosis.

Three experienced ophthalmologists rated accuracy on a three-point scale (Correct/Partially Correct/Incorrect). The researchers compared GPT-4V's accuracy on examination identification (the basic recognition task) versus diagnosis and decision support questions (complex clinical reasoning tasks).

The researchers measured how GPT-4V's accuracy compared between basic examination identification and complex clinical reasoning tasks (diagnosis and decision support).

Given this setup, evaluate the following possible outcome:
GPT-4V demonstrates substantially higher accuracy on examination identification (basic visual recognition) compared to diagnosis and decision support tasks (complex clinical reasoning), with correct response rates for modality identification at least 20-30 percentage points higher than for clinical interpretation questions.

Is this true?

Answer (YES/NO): YES